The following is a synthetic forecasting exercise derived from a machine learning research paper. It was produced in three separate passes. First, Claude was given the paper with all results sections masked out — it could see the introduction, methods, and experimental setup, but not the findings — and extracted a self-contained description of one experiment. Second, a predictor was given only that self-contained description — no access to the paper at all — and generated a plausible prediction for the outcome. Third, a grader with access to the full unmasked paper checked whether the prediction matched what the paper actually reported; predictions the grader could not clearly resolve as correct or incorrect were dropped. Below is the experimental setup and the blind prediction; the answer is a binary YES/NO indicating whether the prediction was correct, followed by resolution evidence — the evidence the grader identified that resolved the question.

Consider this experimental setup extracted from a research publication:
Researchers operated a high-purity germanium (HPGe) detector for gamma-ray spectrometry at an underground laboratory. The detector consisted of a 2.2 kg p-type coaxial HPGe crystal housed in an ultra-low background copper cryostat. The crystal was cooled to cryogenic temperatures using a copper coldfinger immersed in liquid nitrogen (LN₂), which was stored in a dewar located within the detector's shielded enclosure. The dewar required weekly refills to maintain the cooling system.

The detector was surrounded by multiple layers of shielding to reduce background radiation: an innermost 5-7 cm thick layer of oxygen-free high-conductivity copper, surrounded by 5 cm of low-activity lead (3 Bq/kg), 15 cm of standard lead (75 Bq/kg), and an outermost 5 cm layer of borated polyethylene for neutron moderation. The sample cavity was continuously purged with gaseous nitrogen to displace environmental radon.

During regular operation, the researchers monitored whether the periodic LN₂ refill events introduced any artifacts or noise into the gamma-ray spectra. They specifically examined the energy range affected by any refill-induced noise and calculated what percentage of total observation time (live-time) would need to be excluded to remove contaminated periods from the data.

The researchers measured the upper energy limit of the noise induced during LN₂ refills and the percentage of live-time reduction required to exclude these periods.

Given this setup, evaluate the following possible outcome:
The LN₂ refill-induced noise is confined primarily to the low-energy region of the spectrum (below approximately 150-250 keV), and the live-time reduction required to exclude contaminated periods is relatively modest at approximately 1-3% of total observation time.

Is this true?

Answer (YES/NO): YES